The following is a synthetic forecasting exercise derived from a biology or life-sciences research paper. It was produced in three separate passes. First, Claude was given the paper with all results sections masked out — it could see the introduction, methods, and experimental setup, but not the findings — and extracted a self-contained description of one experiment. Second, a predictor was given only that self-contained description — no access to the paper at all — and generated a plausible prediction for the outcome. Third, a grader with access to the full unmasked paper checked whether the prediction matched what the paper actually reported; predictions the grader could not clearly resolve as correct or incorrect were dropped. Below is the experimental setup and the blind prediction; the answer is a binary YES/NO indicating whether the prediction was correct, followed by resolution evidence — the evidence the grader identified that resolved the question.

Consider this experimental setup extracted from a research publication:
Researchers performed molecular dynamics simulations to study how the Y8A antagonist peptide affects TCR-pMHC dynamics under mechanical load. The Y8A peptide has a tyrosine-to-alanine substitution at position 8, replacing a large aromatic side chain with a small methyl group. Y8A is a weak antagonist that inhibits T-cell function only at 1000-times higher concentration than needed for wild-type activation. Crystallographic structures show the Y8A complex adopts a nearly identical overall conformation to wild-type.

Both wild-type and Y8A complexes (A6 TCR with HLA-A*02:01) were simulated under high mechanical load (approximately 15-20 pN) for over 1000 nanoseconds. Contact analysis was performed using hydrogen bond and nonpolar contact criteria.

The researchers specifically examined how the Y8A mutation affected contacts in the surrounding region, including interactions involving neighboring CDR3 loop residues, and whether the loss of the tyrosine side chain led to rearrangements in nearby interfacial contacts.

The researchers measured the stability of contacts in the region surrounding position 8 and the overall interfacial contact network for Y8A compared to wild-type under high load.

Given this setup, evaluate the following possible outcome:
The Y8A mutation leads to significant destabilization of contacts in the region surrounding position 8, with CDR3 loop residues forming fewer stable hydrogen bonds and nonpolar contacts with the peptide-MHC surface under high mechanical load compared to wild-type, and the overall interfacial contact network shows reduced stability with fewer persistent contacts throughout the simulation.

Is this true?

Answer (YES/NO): YES